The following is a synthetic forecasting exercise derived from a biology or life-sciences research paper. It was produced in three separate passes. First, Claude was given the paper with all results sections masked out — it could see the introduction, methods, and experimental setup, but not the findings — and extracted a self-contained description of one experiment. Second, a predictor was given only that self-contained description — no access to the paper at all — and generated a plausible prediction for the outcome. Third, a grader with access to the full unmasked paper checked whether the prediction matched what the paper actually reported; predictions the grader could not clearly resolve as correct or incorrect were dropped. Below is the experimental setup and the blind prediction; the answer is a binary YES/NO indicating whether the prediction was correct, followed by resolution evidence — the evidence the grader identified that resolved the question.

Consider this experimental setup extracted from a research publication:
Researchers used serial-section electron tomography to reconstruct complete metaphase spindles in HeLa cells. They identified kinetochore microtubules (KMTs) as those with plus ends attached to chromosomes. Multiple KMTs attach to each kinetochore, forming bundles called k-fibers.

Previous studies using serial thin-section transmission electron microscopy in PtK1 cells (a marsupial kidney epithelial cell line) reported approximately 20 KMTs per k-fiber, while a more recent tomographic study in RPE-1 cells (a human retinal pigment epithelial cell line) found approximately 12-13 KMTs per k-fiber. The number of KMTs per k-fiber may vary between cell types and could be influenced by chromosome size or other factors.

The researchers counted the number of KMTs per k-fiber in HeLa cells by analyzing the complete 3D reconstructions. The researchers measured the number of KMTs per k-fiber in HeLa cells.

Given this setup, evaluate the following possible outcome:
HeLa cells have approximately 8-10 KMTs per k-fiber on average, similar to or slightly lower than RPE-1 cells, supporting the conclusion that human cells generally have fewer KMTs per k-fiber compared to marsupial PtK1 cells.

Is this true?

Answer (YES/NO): NO